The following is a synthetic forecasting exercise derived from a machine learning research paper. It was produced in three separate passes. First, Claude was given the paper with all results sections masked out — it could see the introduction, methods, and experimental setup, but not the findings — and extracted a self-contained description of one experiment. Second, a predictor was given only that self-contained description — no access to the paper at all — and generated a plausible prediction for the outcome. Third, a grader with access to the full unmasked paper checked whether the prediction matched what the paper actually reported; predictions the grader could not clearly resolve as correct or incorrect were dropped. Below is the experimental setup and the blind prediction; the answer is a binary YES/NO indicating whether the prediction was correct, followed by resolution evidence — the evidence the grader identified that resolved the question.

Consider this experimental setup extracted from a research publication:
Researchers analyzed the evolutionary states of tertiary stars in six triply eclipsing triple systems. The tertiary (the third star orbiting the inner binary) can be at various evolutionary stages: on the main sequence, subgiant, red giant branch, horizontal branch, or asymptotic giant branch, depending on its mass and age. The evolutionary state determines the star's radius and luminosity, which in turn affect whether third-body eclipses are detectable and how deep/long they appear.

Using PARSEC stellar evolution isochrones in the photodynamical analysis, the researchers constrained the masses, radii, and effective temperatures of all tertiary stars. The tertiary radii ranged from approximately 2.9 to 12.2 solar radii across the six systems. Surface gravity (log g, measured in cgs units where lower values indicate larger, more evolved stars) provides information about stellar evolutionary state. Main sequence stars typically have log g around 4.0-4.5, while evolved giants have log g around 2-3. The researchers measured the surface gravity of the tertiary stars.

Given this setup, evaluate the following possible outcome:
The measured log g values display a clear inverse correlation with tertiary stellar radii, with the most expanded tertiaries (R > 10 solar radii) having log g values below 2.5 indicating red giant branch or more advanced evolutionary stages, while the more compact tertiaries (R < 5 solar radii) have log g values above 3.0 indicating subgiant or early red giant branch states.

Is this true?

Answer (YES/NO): YES